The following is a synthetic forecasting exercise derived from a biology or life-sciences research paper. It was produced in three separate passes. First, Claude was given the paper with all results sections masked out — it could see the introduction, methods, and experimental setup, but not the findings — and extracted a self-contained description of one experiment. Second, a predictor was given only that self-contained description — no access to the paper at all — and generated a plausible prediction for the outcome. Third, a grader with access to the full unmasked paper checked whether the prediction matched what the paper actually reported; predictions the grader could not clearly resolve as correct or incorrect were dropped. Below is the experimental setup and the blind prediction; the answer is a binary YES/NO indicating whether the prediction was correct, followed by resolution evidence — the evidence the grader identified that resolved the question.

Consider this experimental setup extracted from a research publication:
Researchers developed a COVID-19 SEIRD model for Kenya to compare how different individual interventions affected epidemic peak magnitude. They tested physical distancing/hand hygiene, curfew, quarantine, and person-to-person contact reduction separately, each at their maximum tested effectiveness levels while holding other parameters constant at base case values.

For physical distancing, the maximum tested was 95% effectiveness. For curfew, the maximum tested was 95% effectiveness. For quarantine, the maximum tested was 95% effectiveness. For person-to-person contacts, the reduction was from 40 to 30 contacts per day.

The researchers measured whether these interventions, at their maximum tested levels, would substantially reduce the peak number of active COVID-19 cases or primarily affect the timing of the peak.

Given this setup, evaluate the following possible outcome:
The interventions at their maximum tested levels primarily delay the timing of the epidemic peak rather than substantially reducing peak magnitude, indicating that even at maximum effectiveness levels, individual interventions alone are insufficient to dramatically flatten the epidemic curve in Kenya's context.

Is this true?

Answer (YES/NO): YES